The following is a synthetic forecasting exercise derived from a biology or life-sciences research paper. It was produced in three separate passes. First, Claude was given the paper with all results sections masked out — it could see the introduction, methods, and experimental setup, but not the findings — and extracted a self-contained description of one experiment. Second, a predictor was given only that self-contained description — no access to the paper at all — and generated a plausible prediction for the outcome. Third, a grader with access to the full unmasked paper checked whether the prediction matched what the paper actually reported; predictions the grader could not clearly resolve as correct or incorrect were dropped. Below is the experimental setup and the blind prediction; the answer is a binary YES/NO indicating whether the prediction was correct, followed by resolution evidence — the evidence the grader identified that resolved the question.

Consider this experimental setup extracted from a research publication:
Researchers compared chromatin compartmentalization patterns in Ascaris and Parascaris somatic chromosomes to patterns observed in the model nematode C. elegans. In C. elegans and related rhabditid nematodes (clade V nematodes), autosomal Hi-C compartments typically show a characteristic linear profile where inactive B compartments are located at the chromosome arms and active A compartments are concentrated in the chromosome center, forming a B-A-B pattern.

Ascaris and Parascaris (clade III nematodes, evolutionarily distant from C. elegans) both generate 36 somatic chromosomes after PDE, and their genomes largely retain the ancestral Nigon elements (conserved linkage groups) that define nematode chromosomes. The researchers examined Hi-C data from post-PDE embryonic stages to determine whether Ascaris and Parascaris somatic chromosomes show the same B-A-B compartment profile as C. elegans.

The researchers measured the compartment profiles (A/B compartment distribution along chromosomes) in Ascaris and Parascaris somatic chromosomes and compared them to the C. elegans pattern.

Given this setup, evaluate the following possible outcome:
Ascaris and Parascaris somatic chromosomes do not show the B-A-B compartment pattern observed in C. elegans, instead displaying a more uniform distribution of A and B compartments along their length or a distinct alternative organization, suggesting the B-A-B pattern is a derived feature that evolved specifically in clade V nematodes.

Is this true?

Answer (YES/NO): YES